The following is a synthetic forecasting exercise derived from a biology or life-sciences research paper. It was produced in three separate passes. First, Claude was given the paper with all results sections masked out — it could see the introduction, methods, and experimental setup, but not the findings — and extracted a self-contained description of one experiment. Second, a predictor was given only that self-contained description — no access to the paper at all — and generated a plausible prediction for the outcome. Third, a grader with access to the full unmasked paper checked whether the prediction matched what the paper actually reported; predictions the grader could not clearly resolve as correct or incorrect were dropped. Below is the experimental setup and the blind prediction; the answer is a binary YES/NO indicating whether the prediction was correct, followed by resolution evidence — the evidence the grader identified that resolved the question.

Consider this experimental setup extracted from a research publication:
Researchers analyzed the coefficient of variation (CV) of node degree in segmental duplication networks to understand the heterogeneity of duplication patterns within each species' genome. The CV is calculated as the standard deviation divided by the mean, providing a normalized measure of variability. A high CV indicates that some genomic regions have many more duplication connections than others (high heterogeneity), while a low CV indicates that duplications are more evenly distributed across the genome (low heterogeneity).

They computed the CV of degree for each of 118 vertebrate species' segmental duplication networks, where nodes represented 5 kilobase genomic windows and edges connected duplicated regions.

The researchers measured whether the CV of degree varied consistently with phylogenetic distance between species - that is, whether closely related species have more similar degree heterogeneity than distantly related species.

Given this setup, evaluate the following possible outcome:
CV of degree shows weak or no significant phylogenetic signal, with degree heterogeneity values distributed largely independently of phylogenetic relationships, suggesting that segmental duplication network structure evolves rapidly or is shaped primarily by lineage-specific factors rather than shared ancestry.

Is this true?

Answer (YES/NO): YES